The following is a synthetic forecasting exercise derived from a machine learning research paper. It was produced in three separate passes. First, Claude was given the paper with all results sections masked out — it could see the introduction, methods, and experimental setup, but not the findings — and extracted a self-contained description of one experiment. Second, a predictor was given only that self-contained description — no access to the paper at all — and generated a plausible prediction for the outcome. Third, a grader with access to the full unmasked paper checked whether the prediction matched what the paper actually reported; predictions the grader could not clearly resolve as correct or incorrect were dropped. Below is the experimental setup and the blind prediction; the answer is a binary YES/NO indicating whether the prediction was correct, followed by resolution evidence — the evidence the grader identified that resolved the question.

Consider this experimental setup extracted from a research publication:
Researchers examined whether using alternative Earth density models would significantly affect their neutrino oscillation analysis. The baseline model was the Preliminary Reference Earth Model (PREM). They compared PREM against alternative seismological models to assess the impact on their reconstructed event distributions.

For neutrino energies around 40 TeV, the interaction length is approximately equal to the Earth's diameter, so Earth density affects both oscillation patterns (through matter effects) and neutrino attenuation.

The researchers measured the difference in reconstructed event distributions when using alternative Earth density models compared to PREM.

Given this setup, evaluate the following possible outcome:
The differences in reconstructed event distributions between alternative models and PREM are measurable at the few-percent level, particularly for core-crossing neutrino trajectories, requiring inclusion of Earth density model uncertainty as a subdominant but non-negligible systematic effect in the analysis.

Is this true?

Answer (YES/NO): NO